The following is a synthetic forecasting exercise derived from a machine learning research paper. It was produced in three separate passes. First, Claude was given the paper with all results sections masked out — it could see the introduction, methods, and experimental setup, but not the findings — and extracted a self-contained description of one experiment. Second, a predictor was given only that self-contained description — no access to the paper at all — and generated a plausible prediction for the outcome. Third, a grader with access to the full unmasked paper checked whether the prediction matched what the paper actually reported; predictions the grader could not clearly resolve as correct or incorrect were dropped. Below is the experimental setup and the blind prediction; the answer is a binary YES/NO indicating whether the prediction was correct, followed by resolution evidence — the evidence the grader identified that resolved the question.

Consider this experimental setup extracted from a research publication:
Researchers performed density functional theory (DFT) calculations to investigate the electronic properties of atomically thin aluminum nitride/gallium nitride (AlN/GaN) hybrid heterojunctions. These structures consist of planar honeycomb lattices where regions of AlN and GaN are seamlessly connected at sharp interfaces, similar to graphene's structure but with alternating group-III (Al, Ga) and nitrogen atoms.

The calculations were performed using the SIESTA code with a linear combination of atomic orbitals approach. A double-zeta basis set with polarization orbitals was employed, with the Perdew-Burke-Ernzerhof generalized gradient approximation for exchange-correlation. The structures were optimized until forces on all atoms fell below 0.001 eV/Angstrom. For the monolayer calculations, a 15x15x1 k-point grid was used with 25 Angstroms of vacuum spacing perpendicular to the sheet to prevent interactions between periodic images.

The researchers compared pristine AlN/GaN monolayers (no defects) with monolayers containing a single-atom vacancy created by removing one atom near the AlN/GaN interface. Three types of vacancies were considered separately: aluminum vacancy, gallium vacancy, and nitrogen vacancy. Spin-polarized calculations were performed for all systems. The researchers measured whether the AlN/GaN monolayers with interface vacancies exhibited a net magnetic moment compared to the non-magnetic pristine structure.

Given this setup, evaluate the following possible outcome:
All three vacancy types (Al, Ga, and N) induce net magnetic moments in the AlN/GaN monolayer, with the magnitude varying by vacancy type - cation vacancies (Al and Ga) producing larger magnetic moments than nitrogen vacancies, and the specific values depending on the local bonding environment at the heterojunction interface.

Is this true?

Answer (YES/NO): YES